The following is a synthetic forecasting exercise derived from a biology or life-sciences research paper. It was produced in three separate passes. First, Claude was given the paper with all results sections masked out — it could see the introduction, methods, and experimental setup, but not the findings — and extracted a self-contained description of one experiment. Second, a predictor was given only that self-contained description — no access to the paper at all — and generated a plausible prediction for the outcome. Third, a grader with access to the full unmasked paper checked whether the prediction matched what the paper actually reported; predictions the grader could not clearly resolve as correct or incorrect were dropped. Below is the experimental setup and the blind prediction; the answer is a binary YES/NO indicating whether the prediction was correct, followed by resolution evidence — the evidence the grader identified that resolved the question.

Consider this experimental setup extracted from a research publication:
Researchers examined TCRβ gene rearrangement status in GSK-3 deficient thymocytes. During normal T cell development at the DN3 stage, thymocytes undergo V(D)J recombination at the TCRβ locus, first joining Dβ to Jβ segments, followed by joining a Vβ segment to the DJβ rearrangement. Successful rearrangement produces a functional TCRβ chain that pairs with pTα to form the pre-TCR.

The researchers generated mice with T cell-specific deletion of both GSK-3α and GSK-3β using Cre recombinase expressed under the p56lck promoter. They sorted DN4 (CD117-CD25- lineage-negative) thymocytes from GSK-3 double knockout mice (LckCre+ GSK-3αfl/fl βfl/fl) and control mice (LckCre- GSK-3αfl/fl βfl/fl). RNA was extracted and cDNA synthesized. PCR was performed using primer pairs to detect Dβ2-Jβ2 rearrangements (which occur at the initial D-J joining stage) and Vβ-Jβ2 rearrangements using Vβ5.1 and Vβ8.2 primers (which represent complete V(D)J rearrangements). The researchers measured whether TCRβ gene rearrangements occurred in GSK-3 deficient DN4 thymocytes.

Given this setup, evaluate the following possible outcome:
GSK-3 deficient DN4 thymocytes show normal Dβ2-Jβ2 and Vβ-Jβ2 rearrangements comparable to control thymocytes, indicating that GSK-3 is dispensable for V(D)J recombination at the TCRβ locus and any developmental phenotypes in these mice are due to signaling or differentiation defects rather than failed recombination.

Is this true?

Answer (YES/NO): NO